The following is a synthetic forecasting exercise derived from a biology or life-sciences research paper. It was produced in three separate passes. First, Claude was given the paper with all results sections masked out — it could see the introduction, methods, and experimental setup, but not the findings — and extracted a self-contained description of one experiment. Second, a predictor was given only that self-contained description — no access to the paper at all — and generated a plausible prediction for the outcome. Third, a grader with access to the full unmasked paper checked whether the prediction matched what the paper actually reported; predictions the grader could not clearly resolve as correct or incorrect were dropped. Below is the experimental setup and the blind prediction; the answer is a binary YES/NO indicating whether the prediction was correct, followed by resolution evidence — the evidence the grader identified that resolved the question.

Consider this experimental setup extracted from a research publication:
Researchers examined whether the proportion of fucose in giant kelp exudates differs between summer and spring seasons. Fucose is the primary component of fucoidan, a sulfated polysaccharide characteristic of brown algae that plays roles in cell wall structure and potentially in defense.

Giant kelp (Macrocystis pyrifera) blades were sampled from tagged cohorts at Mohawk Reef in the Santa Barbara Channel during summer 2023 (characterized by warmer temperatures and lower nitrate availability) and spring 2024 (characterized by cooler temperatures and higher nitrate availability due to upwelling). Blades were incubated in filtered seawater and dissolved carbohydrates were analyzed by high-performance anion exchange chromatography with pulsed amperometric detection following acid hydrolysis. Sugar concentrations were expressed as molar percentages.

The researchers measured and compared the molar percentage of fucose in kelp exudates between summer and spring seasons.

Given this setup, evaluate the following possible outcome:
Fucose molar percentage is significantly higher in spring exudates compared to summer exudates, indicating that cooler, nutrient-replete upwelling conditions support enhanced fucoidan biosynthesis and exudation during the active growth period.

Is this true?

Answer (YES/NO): NO